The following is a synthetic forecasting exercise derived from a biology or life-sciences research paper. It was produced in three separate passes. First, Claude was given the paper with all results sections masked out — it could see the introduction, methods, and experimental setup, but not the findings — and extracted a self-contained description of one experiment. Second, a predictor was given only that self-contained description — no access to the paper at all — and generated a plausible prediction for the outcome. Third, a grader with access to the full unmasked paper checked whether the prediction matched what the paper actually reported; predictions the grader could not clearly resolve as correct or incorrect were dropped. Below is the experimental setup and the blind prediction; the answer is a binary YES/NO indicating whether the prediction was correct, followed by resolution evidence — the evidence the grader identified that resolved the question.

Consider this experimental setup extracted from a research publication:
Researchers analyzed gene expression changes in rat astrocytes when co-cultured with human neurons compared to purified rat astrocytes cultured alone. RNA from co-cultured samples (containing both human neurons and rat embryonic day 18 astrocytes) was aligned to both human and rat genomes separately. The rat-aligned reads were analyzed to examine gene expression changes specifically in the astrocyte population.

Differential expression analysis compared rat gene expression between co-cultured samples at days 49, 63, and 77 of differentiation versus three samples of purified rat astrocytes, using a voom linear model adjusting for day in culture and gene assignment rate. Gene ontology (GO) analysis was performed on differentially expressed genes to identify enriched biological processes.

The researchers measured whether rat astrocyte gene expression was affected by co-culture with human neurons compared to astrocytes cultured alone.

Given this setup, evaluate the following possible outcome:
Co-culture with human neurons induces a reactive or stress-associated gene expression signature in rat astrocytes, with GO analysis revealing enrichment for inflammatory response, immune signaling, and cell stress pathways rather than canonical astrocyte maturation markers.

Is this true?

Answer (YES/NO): NO